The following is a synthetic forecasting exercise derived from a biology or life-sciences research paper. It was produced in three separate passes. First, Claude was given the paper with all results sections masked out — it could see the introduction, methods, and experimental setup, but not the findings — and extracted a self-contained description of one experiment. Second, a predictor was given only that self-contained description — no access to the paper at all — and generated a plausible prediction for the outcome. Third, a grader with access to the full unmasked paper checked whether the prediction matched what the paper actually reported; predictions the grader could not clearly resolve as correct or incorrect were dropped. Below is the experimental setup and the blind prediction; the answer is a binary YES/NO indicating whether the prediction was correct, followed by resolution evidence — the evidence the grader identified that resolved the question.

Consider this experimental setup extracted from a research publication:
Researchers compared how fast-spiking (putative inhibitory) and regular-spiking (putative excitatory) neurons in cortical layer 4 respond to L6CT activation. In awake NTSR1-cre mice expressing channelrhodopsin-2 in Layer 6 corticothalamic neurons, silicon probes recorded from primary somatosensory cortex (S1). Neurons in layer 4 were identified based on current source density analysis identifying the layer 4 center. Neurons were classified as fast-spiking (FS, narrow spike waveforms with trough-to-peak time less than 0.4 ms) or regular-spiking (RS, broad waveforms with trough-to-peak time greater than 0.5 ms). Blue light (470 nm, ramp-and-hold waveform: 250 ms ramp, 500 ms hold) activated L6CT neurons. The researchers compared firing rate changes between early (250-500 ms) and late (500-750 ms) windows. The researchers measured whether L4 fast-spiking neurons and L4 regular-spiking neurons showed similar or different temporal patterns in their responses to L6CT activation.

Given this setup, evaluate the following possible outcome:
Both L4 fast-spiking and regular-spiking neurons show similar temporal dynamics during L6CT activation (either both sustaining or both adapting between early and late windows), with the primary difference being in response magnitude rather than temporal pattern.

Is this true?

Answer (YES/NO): NO